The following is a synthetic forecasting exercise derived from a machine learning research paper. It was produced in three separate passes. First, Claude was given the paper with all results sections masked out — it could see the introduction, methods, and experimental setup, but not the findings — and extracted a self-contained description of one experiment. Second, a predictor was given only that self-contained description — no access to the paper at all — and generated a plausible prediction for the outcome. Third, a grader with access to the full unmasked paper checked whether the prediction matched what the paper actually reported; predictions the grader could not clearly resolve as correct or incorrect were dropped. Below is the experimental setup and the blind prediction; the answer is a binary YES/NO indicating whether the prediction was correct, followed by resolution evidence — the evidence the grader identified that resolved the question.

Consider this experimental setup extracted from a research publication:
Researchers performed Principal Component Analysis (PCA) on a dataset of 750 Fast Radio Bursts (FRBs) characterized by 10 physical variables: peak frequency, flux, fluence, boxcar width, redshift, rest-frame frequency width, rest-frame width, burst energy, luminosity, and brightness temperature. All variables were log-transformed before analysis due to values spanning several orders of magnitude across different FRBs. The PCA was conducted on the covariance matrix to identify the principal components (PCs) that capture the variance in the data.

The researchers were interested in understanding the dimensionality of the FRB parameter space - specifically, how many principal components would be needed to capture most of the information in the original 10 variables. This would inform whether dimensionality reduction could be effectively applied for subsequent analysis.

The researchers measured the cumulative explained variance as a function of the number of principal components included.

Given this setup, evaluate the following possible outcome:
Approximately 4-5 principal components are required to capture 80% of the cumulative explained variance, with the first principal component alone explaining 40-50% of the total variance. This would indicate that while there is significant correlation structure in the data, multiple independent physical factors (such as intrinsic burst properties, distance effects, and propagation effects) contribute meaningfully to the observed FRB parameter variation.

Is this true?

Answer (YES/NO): NO